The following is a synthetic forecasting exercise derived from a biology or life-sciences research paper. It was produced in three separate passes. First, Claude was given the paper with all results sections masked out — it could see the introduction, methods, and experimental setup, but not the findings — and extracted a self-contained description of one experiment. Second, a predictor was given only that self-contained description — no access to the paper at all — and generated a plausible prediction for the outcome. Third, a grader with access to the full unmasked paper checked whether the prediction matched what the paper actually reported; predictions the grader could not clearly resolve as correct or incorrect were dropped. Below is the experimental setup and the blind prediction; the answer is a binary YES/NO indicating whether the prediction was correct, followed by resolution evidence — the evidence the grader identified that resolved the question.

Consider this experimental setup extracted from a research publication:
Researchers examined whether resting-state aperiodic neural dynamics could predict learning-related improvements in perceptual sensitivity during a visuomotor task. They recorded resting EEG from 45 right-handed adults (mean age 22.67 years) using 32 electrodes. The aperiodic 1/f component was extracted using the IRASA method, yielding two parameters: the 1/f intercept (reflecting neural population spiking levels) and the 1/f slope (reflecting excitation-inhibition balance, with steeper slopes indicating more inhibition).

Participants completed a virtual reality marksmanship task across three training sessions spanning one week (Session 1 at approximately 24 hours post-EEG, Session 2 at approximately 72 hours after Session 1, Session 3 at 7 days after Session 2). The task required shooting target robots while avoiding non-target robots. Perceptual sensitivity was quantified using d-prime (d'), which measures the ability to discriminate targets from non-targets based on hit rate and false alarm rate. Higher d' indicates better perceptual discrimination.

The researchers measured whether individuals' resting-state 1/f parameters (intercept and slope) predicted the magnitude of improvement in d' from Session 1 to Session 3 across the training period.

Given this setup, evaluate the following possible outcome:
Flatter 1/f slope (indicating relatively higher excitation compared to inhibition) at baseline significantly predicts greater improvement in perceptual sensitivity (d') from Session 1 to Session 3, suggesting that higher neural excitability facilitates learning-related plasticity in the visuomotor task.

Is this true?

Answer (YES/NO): YES